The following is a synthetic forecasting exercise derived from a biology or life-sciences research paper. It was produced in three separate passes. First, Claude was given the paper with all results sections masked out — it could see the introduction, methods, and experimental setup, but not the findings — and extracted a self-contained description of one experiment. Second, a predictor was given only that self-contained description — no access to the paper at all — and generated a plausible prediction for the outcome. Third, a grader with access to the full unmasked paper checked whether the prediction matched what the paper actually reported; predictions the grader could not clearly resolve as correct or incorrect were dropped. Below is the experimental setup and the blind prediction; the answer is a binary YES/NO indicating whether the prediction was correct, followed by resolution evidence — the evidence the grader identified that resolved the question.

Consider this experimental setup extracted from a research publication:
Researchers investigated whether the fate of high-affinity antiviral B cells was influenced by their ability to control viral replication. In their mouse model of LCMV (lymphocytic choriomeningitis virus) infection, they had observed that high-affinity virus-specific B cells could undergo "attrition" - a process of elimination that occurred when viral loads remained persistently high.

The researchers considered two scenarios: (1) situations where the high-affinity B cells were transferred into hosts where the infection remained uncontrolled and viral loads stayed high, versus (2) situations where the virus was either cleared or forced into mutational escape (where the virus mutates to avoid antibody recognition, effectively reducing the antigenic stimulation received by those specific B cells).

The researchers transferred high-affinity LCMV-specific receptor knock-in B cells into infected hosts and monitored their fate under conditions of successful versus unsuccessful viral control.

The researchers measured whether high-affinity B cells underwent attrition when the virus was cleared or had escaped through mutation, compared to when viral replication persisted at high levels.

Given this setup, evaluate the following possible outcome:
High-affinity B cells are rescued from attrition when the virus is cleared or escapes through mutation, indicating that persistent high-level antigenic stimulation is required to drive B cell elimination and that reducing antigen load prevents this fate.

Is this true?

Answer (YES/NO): YES